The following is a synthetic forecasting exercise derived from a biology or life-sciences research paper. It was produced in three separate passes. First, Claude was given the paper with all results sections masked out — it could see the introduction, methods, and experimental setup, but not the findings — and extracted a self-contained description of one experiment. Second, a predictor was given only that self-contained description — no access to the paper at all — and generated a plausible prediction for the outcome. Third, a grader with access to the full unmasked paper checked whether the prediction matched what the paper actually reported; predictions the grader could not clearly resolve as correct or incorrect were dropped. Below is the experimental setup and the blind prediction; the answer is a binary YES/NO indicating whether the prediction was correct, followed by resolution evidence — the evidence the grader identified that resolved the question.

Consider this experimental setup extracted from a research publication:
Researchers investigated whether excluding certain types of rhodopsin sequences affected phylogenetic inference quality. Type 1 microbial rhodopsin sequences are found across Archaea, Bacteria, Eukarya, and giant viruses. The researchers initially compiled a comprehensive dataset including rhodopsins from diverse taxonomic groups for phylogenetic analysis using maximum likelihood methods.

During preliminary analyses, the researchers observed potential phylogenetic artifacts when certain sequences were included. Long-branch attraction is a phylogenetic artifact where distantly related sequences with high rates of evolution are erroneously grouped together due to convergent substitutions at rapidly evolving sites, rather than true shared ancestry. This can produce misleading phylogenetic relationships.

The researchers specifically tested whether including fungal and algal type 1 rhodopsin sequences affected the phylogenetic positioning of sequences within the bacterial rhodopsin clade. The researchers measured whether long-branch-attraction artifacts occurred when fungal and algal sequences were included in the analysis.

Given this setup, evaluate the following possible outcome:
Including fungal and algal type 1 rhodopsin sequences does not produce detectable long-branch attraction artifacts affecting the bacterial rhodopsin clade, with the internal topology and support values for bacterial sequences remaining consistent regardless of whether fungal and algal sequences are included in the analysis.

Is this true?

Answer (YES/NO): NO